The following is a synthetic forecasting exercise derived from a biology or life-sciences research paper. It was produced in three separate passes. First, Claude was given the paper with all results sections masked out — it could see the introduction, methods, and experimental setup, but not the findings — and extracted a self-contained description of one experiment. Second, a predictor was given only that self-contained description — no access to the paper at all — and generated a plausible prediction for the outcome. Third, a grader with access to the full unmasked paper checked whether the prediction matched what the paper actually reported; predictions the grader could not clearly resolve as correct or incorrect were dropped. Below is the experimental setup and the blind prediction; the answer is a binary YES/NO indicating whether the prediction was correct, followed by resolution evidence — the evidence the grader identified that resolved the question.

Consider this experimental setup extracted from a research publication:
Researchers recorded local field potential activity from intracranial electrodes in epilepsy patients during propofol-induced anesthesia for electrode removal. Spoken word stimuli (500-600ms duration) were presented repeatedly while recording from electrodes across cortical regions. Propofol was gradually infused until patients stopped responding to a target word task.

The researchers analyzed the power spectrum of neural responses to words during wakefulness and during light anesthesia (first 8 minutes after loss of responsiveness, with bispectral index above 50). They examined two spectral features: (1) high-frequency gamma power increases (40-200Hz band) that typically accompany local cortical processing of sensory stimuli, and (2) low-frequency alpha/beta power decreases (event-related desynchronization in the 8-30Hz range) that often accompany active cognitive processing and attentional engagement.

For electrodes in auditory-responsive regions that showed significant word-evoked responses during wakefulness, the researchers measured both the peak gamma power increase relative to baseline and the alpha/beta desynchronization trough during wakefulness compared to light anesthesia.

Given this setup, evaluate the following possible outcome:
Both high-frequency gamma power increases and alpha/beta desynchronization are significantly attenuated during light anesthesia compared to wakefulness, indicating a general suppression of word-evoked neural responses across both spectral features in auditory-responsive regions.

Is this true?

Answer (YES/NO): NO